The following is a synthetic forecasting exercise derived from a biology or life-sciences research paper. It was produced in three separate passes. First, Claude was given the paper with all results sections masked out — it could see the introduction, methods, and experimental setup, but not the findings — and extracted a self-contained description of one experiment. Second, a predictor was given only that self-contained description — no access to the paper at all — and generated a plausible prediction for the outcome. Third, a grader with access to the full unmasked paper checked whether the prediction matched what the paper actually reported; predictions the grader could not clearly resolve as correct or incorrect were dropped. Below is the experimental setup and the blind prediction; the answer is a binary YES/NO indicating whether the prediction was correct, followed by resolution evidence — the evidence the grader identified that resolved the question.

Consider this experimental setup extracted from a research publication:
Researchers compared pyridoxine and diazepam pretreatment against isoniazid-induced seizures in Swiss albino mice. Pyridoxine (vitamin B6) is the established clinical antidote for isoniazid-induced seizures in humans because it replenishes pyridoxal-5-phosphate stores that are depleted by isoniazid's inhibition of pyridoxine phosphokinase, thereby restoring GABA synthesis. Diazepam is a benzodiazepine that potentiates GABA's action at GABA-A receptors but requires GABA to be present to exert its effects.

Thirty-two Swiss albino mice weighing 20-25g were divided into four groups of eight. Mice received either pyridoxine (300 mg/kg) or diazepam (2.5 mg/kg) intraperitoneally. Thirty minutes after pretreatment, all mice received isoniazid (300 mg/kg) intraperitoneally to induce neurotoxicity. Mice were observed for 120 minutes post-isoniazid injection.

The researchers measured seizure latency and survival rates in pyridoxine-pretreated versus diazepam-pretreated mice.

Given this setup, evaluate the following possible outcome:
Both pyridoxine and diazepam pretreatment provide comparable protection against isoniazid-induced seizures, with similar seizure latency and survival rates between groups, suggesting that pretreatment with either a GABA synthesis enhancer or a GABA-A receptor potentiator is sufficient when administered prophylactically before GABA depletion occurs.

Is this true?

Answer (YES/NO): NO